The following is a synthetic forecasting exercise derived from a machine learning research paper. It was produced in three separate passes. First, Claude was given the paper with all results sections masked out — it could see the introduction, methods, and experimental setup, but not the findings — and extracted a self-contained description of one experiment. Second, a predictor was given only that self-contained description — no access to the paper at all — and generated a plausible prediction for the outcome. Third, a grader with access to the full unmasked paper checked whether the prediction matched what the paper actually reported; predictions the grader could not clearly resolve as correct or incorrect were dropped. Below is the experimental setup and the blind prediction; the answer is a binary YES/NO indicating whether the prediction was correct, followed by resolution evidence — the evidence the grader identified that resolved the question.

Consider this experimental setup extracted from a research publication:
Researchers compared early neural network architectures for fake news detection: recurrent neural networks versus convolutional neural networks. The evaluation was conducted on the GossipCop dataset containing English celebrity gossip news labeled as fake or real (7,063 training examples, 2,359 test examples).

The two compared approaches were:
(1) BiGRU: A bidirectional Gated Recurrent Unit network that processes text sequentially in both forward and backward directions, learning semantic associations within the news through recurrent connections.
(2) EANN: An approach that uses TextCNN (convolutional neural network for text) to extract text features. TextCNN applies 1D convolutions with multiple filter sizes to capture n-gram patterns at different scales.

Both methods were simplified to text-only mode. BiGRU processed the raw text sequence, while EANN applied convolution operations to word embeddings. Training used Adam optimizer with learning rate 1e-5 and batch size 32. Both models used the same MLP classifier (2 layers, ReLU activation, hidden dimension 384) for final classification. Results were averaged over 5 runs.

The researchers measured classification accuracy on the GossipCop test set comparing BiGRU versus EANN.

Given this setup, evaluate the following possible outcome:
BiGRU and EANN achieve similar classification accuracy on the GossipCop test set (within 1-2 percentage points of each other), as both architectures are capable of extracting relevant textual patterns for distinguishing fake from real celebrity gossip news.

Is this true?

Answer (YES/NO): YES